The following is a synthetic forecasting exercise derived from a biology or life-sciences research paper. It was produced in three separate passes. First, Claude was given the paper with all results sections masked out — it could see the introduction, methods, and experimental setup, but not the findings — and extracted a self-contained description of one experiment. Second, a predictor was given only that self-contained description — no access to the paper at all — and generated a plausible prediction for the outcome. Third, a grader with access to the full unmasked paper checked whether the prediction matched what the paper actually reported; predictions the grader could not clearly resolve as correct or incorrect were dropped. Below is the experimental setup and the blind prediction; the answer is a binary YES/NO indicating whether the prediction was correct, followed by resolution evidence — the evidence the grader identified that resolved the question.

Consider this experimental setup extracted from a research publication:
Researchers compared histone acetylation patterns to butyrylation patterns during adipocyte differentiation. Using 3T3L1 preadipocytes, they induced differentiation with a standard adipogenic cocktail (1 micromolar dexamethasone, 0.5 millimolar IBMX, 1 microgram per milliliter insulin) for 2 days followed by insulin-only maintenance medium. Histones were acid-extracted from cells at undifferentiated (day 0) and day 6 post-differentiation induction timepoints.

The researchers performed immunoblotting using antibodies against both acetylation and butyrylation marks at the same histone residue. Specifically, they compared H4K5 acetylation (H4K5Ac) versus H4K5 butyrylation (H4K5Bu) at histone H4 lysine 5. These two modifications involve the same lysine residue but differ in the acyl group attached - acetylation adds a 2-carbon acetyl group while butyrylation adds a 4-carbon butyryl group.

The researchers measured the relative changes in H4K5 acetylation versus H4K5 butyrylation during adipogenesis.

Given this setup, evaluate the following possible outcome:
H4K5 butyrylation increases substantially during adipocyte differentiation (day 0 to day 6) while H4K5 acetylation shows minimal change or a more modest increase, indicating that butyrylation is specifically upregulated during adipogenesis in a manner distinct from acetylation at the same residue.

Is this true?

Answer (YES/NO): NO